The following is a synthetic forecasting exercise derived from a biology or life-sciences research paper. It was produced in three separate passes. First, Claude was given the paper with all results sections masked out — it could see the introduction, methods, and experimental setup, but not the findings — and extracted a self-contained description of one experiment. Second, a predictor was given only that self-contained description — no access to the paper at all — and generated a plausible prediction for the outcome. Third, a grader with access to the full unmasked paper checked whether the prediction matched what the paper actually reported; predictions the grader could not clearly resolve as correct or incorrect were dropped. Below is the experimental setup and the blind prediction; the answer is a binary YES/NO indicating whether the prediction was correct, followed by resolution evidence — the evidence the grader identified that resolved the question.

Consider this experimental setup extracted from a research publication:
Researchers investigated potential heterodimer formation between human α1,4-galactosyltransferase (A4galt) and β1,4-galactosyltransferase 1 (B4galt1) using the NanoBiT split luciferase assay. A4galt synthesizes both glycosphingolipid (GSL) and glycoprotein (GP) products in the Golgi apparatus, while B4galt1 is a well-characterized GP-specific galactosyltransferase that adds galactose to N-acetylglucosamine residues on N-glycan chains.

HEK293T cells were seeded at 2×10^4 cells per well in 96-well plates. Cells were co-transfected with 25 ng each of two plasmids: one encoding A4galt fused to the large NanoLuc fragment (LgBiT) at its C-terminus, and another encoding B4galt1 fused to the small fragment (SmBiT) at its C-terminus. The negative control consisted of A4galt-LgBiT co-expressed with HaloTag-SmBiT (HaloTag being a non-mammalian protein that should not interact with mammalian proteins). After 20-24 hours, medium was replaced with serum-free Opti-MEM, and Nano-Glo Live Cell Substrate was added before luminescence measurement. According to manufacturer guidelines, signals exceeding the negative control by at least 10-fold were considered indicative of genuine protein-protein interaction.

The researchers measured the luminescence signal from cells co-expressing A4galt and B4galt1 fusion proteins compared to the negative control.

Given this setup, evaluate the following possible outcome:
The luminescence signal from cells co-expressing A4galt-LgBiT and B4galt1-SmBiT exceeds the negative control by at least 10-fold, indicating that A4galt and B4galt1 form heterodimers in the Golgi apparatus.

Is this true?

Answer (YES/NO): YES